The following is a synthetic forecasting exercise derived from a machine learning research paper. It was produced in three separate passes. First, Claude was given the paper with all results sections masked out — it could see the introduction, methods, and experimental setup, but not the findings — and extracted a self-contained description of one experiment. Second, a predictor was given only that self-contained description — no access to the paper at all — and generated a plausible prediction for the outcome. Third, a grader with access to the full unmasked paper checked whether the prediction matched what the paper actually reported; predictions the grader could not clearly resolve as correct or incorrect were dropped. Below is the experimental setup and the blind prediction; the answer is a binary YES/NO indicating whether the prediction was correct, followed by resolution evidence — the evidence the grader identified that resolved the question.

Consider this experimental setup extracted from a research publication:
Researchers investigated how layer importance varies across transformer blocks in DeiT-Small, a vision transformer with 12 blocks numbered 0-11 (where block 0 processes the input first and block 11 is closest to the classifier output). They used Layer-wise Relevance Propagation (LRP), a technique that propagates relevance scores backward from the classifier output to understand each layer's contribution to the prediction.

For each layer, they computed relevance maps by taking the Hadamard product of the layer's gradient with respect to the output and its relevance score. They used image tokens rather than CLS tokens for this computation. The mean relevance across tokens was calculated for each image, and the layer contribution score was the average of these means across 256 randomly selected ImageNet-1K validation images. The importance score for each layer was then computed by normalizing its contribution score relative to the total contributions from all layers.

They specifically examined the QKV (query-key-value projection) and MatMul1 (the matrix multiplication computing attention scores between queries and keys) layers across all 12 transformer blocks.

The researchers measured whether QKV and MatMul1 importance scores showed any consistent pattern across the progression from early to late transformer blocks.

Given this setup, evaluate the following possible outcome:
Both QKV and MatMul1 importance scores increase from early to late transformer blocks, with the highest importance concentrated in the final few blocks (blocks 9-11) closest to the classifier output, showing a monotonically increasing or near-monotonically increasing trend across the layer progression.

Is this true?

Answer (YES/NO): NO